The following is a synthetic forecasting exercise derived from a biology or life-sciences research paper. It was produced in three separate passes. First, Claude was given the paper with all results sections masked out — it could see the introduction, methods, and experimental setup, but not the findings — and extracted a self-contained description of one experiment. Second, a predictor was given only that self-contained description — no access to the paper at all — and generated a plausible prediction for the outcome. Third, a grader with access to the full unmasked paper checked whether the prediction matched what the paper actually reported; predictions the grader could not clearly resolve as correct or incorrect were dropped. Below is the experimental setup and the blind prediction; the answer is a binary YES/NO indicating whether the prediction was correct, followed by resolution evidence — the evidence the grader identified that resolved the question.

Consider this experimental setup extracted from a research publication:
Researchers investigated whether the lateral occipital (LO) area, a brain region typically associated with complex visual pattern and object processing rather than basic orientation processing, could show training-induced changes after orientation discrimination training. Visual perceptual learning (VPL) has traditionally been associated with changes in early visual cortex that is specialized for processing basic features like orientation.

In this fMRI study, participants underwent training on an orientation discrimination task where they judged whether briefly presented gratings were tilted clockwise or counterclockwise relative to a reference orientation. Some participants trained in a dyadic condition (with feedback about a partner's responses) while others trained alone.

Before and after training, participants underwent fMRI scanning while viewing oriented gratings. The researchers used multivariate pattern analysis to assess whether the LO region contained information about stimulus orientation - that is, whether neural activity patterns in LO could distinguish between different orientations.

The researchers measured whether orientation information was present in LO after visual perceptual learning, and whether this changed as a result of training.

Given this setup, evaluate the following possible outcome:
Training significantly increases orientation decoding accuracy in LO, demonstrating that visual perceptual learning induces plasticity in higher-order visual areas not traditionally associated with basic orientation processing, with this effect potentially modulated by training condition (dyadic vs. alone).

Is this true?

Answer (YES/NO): YES